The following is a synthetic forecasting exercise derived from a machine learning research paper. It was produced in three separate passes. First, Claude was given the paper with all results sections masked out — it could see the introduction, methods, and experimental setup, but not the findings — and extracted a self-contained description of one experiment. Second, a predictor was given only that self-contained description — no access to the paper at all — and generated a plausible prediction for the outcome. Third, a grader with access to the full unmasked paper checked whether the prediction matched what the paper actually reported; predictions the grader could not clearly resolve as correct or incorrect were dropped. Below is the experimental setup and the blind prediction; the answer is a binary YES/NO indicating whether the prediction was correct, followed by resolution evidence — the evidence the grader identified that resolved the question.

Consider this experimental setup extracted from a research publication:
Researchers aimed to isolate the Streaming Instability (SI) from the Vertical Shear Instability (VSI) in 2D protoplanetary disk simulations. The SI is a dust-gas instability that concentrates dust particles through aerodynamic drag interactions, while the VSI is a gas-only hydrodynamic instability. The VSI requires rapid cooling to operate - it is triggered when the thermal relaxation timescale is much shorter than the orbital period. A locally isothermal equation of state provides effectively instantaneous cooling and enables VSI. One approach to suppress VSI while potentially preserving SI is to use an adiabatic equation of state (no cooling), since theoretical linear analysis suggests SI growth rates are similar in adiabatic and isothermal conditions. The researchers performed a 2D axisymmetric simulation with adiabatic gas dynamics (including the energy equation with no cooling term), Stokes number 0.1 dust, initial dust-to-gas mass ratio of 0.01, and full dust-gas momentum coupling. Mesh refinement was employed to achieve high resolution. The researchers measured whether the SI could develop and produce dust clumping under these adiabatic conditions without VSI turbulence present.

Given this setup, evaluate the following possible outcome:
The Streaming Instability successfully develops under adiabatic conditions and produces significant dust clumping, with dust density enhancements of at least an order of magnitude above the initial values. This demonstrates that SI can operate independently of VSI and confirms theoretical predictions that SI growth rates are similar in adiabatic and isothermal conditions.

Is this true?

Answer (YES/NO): YES